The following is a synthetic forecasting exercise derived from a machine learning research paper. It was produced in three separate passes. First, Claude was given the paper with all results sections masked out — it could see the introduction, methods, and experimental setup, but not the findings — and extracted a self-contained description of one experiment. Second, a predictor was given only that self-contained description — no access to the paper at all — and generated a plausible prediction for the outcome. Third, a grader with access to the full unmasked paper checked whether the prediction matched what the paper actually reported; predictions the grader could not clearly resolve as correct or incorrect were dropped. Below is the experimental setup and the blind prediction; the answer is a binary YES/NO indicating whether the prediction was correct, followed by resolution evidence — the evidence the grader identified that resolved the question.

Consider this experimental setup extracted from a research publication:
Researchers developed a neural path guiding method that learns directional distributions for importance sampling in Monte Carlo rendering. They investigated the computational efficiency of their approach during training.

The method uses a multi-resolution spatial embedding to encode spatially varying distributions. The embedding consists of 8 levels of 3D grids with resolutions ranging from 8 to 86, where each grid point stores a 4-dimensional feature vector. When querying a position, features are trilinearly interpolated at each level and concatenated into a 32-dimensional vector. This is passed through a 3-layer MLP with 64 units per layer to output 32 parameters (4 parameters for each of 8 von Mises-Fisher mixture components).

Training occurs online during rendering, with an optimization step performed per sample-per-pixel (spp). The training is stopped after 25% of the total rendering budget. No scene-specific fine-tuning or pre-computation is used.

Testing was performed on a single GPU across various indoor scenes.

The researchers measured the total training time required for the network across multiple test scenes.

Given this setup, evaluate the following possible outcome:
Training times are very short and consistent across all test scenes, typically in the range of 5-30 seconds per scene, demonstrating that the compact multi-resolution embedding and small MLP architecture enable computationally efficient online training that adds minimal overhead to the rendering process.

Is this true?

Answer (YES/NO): YES